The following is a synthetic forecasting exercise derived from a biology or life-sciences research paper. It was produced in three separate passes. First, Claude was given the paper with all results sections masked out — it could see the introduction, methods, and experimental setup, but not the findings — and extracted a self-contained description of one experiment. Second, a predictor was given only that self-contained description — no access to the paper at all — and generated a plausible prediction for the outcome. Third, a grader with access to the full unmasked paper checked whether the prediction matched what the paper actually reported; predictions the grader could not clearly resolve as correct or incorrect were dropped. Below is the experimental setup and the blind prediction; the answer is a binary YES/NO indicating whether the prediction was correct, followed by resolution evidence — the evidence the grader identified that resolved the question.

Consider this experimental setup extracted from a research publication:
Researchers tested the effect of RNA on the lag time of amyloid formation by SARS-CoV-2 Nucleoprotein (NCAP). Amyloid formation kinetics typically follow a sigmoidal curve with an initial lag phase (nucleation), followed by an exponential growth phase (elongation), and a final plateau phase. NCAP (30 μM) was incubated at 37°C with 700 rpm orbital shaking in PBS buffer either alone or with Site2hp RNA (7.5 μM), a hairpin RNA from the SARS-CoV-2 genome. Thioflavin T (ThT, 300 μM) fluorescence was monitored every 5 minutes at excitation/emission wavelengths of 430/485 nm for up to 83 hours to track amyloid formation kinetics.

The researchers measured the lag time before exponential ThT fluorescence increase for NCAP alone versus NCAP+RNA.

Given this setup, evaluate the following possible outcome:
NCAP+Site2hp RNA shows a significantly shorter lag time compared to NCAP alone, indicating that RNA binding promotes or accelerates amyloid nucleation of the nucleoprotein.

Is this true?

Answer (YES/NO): YES